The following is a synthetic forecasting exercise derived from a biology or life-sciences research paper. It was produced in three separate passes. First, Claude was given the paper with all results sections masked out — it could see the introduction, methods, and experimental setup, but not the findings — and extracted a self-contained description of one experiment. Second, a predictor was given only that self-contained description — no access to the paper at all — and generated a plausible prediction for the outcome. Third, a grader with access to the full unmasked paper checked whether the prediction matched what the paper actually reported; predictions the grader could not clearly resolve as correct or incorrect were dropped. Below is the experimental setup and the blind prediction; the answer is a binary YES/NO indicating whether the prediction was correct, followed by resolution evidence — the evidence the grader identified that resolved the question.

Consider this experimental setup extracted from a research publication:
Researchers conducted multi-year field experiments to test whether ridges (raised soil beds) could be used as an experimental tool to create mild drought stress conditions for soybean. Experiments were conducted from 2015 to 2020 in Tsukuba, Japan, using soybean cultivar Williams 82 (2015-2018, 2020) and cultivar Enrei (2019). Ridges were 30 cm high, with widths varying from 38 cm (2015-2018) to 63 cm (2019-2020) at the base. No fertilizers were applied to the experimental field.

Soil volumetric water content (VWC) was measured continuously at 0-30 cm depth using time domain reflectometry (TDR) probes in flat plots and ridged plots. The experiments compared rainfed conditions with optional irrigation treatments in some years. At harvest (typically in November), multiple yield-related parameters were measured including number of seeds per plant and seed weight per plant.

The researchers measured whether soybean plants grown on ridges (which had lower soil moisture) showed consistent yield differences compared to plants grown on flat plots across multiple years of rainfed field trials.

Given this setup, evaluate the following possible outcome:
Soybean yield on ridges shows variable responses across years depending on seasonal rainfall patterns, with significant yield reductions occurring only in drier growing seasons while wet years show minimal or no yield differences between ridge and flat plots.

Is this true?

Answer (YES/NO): NO